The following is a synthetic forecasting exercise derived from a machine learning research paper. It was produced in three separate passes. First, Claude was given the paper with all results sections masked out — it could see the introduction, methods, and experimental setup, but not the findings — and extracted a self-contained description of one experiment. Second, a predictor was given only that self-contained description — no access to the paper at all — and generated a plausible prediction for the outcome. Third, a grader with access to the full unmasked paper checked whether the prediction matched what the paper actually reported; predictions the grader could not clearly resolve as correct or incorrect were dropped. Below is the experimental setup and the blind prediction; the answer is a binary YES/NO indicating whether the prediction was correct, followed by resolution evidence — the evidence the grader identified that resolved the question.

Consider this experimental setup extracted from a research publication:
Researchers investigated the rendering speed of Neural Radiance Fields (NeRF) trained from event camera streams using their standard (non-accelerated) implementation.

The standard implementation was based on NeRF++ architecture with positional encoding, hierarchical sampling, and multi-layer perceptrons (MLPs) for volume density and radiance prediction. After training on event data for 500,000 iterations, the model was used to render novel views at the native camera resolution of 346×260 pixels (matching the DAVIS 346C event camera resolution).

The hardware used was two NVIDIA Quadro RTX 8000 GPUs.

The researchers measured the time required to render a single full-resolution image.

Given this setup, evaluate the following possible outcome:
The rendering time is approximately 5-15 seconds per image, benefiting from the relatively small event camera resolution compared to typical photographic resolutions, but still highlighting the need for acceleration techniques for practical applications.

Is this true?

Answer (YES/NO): NO